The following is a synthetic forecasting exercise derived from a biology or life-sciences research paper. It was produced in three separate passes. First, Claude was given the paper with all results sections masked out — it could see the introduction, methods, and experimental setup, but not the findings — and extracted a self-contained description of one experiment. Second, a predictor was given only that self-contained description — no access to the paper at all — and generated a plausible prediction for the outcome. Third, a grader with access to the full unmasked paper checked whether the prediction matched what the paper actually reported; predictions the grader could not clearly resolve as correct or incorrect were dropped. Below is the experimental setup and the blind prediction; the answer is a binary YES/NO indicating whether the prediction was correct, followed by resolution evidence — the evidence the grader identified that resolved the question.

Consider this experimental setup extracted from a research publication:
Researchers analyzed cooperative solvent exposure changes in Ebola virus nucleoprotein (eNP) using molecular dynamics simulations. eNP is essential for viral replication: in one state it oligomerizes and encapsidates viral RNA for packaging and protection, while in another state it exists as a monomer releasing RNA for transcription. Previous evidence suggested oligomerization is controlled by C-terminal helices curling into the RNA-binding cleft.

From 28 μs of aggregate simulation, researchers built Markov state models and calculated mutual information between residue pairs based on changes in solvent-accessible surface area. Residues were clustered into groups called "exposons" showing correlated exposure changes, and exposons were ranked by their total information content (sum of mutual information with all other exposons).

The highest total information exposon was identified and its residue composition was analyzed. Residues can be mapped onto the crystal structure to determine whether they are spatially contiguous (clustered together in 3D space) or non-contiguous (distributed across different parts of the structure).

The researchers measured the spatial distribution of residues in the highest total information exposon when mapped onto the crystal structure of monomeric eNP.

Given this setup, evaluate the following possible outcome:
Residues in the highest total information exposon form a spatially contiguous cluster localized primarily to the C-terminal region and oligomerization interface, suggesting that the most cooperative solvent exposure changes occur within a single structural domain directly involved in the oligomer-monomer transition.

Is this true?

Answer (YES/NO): NO